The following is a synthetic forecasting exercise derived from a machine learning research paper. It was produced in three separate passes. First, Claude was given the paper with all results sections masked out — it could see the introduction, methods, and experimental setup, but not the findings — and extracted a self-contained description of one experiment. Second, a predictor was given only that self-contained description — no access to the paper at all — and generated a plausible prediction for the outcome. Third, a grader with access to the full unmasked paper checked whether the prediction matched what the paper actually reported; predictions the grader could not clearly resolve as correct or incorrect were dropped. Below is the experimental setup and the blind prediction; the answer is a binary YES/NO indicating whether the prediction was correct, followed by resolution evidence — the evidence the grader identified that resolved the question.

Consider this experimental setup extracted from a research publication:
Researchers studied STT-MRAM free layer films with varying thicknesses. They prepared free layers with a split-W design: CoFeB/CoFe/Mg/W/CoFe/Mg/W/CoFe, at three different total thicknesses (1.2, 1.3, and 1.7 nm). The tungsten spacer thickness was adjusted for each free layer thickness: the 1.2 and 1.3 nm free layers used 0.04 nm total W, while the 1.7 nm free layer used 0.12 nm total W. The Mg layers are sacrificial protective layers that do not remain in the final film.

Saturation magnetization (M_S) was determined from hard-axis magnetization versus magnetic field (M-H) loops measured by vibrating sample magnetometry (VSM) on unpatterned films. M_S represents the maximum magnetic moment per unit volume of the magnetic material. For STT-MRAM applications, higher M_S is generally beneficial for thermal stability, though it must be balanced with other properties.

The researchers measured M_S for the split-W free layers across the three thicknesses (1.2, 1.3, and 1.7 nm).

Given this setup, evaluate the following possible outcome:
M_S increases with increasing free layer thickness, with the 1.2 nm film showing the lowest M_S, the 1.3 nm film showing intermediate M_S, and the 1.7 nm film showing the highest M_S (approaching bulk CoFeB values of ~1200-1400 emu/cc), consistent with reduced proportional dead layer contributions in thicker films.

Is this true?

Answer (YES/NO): NO